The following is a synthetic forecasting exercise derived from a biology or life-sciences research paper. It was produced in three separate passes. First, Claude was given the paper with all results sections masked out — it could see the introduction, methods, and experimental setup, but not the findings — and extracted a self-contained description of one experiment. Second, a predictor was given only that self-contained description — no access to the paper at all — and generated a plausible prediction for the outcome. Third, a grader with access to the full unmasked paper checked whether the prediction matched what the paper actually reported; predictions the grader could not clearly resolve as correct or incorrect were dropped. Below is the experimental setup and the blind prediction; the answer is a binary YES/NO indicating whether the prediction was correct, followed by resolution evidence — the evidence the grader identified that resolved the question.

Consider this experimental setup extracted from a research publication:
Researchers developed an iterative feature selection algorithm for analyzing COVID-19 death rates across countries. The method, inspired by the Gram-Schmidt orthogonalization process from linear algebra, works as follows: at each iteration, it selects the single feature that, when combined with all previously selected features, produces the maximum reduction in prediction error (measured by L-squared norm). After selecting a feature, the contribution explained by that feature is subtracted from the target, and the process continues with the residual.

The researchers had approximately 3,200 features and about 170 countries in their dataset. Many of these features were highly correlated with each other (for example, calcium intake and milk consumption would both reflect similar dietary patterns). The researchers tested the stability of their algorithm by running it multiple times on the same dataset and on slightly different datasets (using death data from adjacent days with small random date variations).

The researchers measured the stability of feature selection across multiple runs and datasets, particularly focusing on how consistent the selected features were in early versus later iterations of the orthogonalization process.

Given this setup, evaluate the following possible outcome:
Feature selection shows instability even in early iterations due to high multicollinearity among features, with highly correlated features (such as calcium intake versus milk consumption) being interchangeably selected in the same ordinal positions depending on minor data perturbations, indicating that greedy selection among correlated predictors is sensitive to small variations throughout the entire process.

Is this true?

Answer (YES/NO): NO